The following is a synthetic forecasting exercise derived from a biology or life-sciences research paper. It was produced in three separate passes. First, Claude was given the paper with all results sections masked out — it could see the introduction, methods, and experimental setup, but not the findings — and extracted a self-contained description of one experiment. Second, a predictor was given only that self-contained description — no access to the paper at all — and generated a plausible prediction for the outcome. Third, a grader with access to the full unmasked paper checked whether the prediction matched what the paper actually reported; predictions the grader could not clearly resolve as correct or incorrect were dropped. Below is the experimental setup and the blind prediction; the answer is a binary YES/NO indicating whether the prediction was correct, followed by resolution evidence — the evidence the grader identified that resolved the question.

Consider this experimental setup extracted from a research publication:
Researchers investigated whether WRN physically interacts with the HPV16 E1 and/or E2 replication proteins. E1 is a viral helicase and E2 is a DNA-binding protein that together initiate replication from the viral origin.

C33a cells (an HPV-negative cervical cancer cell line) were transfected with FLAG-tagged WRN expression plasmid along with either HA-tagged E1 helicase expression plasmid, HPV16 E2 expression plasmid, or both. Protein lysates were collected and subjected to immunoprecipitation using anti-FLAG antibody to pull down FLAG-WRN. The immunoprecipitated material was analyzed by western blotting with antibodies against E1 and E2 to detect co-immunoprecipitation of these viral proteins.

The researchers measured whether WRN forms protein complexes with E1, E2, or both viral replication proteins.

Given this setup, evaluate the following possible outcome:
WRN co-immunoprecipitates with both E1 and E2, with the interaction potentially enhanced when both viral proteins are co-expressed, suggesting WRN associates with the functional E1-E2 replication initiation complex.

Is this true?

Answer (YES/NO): NO